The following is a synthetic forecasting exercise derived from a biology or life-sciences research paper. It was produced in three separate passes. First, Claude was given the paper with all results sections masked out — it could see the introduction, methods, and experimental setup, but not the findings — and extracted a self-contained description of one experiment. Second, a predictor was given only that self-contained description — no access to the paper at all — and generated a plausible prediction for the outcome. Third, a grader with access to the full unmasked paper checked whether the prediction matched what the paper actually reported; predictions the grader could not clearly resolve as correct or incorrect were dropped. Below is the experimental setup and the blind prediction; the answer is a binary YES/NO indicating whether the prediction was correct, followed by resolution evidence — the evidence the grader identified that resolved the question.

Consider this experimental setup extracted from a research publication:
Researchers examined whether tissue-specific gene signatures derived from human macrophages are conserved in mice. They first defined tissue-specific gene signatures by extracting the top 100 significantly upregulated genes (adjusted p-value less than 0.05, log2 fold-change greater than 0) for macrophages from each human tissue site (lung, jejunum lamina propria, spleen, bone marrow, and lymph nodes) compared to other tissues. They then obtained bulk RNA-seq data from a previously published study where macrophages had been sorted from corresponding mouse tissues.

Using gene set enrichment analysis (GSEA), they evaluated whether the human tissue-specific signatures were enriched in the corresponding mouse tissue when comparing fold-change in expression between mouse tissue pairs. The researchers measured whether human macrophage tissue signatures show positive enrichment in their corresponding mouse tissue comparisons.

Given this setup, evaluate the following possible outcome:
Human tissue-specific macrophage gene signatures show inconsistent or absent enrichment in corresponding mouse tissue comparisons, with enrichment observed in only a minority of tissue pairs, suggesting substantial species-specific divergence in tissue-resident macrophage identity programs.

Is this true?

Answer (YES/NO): NO